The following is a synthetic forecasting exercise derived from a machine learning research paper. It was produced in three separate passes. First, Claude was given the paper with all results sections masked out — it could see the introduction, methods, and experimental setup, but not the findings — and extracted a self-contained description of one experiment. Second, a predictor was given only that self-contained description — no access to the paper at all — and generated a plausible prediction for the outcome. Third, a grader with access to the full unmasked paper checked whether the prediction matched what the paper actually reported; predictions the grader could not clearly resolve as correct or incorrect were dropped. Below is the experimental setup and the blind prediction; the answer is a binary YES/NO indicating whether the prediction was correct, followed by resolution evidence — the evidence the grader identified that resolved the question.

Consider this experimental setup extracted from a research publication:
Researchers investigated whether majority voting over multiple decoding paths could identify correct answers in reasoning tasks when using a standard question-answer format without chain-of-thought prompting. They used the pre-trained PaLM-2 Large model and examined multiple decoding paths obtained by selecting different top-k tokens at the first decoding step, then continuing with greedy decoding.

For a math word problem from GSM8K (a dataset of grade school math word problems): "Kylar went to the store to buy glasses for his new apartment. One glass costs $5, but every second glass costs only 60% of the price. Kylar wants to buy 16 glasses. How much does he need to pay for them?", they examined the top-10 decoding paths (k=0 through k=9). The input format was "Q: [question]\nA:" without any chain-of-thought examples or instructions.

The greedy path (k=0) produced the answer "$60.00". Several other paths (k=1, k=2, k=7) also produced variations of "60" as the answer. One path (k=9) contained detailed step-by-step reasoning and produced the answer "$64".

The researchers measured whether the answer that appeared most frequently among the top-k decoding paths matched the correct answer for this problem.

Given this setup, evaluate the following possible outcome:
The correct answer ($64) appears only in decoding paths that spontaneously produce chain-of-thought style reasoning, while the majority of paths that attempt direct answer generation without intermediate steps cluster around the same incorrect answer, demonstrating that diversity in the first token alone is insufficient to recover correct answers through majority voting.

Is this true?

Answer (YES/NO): YES